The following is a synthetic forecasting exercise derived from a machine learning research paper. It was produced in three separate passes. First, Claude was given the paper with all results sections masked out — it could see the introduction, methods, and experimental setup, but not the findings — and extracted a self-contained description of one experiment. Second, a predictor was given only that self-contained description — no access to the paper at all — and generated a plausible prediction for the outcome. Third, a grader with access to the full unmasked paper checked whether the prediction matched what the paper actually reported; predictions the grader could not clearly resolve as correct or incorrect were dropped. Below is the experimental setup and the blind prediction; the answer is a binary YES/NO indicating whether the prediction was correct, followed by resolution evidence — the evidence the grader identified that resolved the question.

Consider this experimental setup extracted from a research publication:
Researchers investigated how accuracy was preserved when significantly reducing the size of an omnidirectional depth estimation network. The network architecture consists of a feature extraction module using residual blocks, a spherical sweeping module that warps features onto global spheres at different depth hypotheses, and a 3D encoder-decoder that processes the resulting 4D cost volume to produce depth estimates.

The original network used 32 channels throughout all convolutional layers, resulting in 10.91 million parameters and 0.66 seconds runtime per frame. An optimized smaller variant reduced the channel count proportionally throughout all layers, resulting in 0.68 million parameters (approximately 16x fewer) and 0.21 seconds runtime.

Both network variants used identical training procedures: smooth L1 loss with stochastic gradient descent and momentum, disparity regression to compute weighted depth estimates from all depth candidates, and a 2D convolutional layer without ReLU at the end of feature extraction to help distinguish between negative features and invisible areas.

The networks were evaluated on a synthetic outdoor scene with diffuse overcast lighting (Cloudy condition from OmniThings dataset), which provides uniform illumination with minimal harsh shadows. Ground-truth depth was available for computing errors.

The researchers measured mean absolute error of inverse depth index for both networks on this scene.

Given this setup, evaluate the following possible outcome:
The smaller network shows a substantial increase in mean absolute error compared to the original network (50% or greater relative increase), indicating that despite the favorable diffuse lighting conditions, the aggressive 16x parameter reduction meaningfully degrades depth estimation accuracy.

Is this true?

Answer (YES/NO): YES